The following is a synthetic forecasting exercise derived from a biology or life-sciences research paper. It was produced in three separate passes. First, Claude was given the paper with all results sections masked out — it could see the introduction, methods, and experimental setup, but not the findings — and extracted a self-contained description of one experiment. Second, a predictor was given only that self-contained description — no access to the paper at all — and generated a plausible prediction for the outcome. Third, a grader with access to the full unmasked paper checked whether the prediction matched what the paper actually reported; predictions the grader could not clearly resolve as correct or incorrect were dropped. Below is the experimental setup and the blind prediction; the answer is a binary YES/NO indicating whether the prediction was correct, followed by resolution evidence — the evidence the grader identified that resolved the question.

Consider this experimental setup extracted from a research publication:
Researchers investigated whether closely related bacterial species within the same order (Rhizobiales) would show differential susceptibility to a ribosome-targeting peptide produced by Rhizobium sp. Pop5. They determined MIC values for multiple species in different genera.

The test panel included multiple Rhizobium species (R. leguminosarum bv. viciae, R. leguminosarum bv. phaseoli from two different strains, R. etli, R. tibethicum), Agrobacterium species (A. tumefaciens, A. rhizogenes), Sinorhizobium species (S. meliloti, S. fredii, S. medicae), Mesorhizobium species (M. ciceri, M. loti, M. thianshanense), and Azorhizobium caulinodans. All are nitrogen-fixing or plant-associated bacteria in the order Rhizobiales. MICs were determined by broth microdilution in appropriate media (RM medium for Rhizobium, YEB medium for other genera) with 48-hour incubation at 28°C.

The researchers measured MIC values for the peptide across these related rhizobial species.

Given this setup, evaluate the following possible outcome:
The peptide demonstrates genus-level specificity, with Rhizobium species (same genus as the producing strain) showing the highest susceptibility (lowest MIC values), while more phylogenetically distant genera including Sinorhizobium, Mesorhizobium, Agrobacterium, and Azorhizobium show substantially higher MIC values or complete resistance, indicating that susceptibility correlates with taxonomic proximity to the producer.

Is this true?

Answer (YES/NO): NO